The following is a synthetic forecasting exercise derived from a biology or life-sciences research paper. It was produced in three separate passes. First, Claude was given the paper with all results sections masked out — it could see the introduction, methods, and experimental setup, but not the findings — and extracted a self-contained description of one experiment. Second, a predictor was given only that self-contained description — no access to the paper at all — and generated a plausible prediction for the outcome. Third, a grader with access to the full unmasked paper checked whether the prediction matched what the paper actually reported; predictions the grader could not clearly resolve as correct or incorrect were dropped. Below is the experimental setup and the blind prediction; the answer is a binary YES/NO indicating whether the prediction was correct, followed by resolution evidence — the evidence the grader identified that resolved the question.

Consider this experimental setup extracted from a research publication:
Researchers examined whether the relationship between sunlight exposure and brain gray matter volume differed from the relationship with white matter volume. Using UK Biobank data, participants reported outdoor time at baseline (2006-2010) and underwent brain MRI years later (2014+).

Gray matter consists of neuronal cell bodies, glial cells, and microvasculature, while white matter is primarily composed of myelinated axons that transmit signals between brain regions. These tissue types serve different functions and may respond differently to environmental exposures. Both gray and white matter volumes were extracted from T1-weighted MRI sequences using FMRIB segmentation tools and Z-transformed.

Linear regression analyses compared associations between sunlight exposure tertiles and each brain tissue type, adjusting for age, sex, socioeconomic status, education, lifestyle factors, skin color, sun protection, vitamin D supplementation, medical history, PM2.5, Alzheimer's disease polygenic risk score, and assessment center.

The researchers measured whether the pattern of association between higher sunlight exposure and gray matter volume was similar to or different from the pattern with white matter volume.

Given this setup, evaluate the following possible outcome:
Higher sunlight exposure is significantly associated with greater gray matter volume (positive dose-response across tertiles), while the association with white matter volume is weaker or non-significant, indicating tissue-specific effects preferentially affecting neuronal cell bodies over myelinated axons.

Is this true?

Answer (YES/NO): NO